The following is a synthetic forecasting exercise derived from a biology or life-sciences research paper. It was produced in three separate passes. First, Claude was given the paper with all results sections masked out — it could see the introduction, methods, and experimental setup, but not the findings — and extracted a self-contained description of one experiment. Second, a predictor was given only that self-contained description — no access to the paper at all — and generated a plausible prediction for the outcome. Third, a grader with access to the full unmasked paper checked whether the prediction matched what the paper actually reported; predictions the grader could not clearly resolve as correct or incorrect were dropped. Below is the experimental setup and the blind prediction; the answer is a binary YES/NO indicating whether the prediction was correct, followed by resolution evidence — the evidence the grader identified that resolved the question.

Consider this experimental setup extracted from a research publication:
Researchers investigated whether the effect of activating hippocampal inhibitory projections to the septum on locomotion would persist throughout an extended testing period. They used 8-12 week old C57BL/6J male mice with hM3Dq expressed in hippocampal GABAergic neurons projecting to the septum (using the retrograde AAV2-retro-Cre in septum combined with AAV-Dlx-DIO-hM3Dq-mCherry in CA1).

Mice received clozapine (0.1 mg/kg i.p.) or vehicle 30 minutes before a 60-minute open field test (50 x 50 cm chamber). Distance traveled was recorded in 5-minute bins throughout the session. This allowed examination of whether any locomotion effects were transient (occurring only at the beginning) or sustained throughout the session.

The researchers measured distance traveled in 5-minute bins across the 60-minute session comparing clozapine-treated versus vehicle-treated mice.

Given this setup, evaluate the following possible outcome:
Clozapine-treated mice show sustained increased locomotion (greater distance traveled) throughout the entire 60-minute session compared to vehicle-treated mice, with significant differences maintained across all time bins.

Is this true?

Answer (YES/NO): NO